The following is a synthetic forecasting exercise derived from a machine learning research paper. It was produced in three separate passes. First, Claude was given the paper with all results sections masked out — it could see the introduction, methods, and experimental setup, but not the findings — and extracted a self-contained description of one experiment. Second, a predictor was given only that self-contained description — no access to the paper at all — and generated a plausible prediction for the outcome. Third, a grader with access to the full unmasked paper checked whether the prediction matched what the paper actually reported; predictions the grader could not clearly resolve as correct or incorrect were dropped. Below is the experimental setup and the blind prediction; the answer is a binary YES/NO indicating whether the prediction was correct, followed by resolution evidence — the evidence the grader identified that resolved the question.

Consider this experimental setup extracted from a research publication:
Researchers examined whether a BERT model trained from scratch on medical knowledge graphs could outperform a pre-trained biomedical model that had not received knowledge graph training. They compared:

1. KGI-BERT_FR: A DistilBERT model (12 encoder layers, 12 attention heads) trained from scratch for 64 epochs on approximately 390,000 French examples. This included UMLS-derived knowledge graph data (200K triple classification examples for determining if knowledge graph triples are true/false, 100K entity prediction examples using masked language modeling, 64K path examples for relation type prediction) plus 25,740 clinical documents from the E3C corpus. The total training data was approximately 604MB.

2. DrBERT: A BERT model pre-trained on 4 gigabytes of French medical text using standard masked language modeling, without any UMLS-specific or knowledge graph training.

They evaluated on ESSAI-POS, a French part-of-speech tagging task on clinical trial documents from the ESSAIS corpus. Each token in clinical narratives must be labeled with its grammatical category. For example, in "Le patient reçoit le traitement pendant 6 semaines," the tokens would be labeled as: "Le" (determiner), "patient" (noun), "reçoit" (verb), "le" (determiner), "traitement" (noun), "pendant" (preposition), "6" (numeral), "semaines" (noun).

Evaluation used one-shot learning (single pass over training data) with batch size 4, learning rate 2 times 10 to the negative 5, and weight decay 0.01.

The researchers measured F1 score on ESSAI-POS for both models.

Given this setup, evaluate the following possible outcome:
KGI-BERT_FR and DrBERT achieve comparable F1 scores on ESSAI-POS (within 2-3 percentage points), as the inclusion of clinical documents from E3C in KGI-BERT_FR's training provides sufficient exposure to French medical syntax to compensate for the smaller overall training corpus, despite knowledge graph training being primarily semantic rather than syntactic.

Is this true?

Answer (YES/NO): YES